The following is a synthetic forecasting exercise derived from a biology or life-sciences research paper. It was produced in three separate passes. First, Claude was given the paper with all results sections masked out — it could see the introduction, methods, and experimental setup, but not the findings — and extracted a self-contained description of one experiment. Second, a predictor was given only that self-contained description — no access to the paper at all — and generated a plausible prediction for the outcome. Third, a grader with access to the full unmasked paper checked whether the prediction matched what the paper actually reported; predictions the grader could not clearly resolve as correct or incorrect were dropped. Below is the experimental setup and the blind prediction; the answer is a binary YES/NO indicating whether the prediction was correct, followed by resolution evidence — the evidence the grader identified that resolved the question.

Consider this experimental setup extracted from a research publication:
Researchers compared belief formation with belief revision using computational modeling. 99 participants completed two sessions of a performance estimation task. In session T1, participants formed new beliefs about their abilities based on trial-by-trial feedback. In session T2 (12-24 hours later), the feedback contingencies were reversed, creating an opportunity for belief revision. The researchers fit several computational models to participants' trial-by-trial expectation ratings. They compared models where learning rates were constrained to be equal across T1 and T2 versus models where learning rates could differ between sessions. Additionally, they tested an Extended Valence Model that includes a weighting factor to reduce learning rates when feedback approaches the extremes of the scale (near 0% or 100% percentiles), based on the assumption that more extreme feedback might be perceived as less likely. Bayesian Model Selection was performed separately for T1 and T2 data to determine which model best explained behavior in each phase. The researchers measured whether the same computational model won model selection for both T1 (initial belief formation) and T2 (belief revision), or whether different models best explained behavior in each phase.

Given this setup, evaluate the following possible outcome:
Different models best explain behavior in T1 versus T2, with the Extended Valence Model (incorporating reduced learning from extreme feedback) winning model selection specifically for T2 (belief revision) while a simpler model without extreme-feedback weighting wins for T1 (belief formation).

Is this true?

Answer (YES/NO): NO